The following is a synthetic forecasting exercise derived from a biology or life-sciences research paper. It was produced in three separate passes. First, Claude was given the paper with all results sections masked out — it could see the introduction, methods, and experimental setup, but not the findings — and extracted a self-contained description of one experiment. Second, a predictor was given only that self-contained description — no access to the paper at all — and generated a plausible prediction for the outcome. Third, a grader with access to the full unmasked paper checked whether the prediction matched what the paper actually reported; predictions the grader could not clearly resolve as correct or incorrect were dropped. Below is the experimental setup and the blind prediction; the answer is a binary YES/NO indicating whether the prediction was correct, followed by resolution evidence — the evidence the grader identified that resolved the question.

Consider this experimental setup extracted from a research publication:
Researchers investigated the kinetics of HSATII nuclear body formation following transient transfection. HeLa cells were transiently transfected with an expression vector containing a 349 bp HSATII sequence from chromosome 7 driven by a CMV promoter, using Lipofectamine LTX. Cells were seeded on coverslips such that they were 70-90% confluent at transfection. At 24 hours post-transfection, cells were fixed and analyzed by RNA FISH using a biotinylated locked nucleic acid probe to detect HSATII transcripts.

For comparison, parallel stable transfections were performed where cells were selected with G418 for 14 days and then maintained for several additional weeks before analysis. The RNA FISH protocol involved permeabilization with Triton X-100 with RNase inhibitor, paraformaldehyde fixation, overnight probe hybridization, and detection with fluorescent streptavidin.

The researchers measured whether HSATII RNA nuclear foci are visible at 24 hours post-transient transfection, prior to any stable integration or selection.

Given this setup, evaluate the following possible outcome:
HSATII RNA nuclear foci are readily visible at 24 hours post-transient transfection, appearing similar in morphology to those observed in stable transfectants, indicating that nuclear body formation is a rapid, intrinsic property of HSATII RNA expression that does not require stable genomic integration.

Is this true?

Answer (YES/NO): YES